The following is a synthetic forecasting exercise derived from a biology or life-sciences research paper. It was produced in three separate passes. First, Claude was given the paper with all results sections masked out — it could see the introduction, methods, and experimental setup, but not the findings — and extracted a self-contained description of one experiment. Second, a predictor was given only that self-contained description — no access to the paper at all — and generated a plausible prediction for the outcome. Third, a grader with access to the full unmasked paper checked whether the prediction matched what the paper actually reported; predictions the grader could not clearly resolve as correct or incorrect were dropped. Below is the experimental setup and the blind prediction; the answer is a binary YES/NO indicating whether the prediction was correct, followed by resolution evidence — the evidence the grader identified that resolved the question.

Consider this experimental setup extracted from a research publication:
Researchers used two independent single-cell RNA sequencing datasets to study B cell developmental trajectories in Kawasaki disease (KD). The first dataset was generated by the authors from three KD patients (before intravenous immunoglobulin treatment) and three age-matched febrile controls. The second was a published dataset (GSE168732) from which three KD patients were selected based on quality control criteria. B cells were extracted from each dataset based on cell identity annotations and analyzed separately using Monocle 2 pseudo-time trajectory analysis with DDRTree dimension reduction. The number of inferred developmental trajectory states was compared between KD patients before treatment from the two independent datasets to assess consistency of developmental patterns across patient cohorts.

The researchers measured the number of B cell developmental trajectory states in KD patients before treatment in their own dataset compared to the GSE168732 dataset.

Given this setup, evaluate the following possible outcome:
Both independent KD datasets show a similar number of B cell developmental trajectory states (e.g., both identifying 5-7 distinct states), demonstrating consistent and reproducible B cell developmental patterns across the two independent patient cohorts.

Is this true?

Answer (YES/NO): NO